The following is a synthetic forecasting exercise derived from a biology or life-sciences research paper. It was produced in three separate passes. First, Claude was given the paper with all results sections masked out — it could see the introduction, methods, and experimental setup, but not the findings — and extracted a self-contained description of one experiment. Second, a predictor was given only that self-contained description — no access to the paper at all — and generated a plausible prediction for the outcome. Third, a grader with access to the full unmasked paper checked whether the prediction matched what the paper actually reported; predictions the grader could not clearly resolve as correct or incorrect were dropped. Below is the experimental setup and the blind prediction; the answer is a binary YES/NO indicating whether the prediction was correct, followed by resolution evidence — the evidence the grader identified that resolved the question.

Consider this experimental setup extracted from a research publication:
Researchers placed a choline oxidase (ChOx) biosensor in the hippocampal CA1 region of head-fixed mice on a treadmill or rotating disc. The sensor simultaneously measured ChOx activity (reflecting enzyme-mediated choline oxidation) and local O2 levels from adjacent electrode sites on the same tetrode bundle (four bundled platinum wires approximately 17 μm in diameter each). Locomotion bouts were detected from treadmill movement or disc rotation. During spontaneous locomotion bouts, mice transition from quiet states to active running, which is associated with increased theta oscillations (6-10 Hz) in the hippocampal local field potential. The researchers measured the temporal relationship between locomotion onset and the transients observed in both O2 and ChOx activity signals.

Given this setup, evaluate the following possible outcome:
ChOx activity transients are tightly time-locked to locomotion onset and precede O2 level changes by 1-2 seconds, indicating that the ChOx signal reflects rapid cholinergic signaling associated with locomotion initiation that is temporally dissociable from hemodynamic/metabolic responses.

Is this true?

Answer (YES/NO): NO